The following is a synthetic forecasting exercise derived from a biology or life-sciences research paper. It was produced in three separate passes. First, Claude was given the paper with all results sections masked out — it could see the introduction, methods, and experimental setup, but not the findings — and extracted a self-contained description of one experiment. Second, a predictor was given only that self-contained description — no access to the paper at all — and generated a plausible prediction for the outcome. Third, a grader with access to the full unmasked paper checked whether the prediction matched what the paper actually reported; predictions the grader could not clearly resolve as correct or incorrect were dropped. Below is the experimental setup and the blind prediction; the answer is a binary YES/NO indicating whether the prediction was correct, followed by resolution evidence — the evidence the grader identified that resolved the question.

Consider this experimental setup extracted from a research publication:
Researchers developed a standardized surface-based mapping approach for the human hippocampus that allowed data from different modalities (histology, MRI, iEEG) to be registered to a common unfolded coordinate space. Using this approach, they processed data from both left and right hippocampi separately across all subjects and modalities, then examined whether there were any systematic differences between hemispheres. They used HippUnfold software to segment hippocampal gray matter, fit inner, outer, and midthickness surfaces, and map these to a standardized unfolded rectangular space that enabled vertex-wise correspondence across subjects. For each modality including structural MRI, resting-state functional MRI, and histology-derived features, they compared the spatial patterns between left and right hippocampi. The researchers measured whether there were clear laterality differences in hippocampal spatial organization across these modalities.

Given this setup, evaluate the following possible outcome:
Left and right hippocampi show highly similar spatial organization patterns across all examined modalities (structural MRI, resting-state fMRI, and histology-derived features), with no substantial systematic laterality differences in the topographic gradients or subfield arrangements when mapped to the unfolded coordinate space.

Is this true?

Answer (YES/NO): YES